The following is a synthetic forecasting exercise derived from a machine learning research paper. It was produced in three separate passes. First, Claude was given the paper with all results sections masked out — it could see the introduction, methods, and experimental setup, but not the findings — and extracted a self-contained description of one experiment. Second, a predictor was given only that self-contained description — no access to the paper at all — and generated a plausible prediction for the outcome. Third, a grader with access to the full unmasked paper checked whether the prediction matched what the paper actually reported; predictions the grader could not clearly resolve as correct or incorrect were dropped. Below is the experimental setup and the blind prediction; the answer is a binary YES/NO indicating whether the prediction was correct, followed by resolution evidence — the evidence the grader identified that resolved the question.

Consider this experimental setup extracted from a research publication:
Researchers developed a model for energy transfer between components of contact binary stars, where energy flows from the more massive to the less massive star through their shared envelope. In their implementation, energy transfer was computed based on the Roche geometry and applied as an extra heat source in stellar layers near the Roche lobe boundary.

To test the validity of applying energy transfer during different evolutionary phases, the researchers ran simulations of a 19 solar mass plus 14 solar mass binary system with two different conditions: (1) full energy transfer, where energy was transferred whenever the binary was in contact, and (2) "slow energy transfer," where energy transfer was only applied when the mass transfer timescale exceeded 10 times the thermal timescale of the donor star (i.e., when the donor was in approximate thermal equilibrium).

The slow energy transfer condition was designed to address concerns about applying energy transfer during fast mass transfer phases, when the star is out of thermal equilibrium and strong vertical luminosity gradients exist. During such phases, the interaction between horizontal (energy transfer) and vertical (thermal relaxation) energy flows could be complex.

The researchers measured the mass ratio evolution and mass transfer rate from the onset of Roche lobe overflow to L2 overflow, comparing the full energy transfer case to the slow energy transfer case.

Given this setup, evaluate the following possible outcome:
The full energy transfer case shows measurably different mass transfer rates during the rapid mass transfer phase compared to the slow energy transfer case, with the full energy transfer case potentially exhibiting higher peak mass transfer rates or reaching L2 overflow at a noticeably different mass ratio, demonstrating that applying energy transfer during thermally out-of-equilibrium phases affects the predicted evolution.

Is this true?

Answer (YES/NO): NO